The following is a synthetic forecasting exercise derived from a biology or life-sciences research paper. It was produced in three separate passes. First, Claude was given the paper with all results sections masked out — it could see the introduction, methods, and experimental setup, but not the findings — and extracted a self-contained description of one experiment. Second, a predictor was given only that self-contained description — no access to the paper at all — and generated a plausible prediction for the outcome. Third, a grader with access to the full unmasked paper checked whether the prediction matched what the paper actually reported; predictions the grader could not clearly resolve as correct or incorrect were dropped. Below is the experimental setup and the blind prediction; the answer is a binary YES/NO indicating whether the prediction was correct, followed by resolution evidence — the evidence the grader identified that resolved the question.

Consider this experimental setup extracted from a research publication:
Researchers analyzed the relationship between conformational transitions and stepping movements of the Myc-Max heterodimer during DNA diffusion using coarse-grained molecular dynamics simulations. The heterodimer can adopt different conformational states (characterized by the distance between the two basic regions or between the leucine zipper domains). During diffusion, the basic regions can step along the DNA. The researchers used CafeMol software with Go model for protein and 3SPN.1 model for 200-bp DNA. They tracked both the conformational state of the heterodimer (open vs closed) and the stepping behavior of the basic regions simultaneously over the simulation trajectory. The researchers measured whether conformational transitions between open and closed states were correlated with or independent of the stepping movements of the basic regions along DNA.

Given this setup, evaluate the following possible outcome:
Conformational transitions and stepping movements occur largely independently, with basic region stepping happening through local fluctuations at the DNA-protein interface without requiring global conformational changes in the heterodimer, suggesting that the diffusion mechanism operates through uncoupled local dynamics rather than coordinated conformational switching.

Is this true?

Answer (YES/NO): NO